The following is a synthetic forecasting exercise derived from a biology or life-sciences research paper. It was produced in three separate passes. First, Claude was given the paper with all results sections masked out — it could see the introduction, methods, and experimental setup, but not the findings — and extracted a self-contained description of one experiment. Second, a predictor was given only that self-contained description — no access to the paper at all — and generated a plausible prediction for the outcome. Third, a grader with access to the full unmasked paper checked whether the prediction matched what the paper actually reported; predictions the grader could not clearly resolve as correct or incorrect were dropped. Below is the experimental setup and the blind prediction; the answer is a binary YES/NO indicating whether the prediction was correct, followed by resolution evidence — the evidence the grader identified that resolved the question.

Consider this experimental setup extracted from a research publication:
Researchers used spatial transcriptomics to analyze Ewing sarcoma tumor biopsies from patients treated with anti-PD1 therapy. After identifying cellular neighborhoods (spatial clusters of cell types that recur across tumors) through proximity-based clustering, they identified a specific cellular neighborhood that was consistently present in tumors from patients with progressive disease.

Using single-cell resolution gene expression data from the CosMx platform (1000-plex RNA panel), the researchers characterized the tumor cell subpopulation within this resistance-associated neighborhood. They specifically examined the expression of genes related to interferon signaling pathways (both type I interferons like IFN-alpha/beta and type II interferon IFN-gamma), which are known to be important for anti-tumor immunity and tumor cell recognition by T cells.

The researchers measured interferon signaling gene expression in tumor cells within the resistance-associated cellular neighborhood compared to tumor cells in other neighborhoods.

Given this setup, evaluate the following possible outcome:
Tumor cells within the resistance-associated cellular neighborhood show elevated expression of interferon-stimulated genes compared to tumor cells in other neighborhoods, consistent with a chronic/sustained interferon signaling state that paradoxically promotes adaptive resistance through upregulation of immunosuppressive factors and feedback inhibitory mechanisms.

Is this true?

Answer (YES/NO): NO